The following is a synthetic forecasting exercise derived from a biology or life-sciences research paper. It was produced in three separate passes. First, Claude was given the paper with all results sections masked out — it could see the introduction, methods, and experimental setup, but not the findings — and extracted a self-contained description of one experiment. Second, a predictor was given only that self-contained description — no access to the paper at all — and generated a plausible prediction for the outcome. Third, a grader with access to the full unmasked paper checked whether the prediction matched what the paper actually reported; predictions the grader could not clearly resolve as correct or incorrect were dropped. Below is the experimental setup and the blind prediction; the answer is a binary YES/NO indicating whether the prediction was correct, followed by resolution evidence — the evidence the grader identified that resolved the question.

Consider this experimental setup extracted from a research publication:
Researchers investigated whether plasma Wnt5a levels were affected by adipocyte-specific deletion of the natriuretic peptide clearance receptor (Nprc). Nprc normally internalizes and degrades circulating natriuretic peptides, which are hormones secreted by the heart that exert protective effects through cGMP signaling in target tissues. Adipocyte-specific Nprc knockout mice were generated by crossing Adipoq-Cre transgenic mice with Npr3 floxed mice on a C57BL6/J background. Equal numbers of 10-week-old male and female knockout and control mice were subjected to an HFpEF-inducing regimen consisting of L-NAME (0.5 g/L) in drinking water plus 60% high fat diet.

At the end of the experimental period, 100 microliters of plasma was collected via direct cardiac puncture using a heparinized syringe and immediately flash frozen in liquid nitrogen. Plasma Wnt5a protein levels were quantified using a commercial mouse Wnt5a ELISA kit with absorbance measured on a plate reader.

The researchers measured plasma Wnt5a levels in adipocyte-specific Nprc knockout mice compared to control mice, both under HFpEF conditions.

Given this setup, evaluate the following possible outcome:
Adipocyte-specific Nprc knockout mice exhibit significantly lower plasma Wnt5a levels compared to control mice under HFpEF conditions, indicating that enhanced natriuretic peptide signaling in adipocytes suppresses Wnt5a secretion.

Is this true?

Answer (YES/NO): YES